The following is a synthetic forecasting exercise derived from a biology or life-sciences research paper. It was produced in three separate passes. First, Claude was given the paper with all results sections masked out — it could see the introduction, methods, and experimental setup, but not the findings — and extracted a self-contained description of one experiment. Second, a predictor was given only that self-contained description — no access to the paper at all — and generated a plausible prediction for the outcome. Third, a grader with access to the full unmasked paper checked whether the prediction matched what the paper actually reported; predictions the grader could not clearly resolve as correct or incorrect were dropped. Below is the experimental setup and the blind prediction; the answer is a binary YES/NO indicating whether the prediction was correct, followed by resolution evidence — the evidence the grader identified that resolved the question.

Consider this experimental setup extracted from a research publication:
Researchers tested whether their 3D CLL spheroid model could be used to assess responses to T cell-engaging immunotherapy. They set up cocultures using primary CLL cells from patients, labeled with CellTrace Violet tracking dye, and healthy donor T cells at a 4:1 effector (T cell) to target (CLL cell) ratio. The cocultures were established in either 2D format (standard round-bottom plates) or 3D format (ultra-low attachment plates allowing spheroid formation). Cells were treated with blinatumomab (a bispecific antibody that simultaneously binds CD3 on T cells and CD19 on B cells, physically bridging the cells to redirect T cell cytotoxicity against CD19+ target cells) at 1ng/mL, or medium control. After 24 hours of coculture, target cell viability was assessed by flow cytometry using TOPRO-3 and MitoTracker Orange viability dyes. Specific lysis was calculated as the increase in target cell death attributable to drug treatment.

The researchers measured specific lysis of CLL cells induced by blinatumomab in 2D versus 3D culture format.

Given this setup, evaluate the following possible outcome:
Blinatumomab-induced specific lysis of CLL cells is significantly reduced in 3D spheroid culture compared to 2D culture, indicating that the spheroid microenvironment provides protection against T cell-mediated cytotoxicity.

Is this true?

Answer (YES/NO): NO